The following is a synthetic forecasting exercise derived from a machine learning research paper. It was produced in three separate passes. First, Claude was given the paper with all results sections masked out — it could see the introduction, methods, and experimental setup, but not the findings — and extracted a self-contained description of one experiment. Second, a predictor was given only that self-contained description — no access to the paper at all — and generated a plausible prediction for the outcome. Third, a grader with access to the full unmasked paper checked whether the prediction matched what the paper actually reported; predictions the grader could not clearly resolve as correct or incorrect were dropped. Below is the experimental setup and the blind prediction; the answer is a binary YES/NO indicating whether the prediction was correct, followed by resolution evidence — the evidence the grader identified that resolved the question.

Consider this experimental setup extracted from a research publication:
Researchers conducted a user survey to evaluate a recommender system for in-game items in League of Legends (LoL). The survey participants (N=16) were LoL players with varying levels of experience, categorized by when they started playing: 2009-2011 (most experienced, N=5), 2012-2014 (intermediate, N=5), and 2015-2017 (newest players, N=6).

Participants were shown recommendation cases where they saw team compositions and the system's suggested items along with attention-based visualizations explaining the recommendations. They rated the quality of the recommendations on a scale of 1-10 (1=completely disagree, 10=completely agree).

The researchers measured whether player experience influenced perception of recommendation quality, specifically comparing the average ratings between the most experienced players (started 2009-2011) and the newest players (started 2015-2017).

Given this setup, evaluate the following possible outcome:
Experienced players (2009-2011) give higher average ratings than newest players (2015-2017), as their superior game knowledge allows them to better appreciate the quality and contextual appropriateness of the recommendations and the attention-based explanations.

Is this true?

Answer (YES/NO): NO